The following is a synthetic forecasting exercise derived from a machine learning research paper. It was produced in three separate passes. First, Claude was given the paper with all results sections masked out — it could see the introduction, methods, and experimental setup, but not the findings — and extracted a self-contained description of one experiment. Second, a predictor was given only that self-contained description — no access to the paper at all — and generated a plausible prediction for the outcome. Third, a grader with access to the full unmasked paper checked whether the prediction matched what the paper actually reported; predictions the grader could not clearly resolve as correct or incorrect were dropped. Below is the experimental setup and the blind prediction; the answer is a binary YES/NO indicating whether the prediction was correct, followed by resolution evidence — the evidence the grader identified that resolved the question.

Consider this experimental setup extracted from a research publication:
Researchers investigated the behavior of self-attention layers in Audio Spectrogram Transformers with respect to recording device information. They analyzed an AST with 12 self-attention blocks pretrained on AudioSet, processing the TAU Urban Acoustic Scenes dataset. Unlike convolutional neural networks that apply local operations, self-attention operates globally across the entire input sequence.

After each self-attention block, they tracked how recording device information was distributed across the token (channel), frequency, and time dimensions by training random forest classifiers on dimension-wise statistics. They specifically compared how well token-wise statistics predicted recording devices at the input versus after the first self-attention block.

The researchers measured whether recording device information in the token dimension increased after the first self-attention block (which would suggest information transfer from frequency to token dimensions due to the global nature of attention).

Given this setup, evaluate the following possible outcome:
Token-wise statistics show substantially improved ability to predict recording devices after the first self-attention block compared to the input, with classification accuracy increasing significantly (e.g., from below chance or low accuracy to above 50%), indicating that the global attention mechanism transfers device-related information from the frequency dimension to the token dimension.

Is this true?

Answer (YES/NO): YES